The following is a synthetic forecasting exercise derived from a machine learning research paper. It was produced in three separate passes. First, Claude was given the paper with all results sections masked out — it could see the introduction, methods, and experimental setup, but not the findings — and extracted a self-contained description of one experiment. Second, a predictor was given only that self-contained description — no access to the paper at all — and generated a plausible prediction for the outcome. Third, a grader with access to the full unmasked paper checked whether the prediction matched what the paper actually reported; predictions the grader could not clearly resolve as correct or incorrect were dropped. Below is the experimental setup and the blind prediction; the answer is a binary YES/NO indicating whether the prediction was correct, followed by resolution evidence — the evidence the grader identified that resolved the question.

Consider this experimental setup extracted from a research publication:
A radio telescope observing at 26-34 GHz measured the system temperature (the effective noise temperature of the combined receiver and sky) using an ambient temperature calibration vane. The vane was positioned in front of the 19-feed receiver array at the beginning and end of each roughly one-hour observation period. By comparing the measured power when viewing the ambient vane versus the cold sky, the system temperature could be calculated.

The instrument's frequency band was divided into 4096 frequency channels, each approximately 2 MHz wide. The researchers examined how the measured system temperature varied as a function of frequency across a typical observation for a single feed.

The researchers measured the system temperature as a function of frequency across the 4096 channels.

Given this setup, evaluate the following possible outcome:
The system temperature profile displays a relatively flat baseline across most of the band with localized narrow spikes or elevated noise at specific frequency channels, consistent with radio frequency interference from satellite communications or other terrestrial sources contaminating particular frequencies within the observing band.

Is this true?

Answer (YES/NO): NO